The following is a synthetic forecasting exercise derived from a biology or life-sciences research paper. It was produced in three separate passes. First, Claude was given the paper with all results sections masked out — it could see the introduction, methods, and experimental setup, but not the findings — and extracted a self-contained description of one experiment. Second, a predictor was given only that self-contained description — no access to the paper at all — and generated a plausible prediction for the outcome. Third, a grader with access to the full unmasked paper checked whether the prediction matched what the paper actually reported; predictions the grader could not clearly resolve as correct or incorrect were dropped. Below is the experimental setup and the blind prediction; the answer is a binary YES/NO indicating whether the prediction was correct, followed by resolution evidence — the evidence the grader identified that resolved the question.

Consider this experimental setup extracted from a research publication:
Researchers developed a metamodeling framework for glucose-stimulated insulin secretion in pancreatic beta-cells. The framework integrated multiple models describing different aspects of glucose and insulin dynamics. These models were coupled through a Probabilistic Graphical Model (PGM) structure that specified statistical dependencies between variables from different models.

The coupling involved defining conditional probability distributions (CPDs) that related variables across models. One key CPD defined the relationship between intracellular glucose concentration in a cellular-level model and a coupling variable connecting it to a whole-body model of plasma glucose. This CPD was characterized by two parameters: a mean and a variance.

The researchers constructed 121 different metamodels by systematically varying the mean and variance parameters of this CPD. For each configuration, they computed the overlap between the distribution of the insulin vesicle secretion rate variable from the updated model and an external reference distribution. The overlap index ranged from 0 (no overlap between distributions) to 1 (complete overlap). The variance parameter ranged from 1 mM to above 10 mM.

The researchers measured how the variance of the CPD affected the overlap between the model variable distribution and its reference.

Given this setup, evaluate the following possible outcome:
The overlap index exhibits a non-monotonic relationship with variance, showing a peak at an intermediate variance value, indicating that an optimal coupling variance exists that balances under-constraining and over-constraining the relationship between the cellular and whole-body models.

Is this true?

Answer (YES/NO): NO